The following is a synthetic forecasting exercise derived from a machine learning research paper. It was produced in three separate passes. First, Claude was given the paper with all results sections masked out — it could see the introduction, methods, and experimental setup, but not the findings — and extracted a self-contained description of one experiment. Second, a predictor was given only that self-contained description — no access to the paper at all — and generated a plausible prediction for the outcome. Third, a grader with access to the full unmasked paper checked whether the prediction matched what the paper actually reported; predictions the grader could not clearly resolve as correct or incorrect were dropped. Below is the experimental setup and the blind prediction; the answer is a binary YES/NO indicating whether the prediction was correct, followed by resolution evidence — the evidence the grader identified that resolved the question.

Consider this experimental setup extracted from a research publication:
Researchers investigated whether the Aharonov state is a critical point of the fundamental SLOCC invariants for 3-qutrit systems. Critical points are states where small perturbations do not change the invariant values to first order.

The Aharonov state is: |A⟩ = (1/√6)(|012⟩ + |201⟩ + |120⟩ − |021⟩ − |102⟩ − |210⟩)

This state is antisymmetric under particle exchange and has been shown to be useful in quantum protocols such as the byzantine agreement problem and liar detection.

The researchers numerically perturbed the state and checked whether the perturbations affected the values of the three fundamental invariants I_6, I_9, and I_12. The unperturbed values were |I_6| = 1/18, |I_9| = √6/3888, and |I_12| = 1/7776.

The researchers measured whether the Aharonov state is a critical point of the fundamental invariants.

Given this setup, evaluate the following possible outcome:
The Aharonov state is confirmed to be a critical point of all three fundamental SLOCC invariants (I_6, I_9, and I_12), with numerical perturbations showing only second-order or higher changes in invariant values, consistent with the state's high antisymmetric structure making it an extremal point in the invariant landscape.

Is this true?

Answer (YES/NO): YES